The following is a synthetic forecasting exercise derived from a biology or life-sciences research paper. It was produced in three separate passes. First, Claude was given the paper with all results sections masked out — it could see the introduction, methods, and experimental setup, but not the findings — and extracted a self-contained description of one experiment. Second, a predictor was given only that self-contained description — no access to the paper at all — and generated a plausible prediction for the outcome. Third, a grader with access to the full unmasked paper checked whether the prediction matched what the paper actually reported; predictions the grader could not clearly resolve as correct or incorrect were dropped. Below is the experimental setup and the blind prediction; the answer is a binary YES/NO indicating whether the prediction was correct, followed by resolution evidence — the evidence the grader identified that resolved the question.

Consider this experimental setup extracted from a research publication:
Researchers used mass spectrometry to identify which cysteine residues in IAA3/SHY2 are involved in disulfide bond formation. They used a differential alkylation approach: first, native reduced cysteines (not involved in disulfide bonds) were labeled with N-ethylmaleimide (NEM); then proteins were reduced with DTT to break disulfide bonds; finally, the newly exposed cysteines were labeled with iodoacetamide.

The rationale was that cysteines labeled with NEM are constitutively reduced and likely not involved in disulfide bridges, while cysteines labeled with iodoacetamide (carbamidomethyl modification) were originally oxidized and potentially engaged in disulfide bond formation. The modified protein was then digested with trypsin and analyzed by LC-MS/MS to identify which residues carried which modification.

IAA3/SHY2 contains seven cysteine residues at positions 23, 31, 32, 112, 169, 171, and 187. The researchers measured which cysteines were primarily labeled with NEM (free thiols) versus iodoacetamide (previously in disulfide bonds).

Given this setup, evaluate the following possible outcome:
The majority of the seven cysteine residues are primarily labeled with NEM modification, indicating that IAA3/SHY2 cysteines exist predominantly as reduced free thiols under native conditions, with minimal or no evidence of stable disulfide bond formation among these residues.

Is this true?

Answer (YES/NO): NO